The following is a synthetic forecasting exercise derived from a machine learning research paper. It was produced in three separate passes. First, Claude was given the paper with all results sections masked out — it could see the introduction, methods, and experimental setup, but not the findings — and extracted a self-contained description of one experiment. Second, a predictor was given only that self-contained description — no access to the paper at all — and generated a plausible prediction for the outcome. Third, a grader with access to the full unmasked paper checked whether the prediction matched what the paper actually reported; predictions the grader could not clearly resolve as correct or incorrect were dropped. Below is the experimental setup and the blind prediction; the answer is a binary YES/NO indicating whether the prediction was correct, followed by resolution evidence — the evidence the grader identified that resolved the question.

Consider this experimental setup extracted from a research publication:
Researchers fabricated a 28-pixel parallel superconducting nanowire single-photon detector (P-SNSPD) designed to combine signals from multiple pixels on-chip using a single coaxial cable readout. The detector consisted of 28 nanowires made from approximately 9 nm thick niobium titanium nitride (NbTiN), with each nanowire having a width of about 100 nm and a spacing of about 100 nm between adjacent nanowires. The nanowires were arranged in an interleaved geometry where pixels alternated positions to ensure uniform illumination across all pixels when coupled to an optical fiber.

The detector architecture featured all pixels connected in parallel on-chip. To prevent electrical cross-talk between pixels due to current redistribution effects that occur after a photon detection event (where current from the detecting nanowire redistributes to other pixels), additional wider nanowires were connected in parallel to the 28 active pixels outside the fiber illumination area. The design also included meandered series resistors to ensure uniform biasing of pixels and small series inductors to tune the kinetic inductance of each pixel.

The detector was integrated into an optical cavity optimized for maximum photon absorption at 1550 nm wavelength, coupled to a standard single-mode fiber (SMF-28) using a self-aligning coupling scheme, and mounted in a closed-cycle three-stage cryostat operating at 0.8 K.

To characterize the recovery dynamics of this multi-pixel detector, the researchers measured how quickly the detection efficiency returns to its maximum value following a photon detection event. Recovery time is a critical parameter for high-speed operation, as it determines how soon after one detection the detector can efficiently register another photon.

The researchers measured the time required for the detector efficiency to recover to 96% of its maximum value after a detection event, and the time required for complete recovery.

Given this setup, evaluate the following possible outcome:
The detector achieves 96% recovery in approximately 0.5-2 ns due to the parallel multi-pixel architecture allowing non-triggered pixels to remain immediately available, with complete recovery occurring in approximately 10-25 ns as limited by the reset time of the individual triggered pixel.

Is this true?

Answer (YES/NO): NO